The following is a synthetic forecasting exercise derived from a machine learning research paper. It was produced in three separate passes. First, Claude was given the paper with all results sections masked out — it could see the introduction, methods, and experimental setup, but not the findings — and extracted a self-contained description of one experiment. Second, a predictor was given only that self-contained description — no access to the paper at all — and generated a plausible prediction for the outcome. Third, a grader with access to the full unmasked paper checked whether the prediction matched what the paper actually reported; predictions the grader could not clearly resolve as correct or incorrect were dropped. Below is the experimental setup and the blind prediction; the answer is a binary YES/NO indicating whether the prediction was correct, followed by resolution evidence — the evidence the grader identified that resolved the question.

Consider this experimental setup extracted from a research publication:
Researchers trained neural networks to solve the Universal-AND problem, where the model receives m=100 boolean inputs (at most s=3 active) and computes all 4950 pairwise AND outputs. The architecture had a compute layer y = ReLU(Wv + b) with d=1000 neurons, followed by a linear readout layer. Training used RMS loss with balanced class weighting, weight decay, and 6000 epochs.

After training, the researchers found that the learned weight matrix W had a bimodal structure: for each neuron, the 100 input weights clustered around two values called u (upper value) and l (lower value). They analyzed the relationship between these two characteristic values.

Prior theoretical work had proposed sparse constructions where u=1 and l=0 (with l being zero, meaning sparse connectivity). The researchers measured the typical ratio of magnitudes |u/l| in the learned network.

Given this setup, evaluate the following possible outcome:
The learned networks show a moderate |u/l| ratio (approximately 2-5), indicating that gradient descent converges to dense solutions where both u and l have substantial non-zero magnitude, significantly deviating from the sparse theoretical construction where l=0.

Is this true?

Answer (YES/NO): NO